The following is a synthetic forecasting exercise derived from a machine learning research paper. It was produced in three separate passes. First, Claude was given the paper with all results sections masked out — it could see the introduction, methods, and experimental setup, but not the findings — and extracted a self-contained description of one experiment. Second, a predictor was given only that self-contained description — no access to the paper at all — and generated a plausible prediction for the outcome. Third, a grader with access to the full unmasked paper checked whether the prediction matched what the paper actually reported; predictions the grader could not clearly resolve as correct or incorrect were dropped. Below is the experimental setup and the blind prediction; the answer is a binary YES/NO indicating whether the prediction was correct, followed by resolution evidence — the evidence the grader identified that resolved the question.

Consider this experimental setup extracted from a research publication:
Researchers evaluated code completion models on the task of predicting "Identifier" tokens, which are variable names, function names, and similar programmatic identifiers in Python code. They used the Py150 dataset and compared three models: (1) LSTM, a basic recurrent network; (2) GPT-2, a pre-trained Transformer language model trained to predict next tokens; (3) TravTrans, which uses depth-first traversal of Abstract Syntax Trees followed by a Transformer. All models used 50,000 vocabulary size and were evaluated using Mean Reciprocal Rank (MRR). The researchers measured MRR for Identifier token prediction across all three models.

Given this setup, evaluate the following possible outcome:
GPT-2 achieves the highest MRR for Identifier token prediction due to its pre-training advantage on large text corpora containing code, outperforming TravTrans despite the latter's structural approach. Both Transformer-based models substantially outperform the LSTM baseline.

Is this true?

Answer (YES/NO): NO